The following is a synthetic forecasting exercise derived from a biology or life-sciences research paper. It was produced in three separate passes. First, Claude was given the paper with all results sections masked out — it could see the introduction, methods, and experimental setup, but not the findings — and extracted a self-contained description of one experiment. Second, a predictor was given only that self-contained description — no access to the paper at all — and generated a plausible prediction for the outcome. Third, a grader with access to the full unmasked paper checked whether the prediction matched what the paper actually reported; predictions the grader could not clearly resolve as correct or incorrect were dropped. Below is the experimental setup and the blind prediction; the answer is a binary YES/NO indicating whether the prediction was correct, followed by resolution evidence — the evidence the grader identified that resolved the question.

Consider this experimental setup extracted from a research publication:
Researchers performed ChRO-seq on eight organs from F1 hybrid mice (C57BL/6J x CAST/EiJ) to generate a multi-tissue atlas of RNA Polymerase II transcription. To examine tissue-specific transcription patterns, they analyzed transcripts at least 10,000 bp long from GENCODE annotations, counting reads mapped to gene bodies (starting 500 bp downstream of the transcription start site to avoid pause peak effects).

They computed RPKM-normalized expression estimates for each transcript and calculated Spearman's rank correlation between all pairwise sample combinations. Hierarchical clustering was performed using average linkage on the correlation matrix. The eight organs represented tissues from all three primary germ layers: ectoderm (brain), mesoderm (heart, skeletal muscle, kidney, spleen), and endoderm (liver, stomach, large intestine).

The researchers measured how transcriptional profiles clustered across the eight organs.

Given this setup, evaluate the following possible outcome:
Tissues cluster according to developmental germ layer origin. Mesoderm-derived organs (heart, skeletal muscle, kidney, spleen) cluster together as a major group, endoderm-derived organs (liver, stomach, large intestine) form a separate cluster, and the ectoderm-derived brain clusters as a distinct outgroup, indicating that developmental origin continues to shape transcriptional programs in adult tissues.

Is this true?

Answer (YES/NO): NO